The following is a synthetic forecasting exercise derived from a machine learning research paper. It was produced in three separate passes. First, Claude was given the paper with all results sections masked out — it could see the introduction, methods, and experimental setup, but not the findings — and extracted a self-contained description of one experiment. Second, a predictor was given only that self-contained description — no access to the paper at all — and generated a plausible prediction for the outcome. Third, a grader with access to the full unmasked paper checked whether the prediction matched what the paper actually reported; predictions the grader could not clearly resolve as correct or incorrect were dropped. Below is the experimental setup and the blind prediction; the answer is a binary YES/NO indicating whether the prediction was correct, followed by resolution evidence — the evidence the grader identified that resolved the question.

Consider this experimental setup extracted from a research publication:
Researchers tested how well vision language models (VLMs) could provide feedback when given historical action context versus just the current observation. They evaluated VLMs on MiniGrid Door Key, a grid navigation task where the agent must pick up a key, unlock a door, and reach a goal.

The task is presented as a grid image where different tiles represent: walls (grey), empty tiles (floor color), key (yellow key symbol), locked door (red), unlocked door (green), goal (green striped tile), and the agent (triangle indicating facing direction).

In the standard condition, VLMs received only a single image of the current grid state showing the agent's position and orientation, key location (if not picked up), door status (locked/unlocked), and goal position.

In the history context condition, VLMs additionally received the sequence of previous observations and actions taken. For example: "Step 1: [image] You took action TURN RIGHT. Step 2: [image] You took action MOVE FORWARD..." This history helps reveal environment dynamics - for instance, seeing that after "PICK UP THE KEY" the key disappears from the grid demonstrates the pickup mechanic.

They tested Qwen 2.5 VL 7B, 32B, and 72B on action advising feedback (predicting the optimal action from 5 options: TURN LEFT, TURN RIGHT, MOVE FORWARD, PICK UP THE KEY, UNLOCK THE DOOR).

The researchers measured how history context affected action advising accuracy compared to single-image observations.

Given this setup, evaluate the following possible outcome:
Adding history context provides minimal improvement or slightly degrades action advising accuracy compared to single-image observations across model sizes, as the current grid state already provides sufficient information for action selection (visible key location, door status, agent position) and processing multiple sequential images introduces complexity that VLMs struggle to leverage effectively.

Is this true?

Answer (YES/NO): NO